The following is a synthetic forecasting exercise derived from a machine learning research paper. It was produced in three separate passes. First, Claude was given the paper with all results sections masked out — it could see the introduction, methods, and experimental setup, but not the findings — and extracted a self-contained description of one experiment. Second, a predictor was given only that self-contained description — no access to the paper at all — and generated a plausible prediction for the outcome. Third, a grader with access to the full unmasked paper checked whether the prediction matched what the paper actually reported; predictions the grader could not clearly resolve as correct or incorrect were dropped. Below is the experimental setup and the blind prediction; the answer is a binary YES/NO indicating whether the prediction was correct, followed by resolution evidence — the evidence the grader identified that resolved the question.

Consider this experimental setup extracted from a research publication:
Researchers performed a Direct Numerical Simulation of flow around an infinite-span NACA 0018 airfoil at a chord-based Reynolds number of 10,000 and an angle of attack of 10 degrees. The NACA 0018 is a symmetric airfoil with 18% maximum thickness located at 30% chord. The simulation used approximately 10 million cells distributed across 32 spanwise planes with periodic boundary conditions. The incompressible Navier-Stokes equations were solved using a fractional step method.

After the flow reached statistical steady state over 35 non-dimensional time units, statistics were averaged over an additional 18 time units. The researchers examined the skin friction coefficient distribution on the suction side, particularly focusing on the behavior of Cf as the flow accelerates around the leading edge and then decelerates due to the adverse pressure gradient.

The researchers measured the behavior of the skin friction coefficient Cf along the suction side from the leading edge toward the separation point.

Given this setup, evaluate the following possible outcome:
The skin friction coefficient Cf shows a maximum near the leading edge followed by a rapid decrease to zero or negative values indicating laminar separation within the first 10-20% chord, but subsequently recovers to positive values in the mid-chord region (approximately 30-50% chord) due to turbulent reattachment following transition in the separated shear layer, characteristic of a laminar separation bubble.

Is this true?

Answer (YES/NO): NO